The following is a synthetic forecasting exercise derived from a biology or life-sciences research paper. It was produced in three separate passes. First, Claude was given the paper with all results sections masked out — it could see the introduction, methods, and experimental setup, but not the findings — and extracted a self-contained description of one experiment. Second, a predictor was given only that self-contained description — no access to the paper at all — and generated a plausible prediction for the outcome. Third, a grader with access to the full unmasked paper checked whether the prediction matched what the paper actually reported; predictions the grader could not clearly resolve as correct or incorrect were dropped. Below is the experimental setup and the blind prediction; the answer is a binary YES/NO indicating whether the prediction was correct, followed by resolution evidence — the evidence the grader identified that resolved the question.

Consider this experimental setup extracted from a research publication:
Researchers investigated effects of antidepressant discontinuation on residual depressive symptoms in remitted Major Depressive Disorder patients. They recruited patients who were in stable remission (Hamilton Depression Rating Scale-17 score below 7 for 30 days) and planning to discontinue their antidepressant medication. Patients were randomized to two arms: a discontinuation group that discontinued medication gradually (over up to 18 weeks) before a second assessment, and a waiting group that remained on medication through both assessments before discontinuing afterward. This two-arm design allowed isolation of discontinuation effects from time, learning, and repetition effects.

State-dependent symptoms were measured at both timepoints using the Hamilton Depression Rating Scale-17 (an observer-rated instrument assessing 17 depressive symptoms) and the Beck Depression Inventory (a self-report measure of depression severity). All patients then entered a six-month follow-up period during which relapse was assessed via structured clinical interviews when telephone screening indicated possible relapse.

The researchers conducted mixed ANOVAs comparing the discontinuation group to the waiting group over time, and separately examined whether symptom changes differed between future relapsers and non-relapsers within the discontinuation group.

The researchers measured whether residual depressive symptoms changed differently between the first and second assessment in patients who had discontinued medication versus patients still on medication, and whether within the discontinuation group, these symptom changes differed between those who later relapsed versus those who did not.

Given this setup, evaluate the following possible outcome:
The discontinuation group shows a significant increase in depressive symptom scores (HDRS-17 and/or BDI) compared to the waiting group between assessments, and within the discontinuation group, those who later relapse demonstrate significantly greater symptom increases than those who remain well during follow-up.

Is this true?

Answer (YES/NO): NO